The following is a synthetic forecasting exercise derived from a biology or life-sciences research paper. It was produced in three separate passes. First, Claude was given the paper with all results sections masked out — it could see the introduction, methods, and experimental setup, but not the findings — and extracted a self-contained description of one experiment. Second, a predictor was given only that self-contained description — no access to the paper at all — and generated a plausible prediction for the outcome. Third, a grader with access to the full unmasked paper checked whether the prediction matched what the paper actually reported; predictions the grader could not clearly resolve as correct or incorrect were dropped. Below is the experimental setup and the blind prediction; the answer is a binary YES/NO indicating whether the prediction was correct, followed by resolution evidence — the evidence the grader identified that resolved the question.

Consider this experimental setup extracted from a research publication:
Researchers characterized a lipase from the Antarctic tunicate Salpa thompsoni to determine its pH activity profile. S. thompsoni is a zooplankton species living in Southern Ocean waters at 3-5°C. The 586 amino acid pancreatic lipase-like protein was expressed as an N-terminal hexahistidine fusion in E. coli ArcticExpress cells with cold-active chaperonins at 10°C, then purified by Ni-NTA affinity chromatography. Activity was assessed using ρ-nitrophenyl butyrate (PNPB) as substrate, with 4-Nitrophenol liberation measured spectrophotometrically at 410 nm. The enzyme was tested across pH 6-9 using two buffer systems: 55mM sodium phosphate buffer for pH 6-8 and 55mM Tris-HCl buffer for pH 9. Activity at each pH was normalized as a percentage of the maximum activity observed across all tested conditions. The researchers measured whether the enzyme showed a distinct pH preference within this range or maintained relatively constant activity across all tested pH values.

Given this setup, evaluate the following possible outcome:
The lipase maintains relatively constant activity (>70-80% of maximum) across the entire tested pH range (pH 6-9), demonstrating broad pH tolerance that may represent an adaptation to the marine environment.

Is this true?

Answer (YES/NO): NO